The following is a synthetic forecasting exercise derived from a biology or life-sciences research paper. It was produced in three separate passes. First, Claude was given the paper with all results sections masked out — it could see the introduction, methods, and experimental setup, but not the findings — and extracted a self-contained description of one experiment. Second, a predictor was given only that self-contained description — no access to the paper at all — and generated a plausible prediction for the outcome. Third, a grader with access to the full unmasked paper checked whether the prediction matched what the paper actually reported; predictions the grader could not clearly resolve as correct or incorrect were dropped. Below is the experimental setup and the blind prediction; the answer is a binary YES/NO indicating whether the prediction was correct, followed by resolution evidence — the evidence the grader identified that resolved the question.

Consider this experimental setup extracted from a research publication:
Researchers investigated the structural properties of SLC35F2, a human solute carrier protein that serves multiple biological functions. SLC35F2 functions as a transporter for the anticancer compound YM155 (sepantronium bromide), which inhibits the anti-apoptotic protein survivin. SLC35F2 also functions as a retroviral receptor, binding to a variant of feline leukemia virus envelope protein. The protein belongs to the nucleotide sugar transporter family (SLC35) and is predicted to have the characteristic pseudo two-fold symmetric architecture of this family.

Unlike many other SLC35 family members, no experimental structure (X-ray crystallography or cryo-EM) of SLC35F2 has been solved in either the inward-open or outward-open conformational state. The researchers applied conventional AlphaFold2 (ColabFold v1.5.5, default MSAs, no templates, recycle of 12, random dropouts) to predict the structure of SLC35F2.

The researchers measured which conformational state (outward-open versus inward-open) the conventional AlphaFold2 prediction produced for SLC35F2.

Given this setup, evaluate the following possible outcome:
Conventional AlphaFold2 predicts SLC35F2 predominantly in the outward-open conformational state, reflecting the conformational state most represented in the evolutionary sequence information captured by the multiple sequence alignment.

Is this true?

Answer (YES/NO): YES